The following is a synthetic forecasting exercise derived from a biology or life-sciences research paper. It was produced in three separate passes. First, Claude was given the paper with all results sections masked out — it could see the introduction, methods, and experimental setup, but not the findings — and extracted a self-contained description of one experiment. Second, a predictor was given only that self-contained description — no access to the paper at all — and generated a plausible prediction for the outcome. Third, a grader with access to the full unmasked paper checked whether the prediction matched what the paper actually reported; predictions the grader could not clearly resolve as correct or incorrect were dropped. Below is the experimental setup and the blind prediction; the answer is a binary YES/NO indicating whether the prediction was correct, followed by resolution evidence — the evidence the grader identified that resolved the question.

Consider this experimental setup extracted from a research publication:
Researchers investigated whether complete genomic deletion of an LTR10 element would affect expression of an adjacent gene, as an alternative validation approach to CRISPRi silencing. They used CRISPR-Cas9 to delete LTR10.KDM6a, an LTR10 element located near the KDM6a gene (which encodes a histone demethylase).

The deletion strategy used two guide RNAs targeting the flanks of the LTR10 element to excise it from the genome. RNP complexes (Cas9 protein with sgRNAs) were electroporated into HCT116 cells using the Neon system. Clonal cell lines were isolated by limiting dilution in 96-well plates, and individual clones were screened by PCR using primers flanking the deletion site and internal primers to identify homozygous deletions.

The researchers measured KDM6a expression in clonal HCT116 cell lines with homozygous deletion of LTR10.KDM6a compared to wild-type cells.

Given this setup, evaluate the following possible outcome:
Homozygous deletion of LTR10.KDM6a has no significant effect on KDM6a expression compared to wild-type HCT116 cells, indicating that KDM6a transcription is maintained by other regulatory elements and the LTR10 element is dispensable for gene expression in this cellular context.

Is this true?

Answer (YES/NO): NO